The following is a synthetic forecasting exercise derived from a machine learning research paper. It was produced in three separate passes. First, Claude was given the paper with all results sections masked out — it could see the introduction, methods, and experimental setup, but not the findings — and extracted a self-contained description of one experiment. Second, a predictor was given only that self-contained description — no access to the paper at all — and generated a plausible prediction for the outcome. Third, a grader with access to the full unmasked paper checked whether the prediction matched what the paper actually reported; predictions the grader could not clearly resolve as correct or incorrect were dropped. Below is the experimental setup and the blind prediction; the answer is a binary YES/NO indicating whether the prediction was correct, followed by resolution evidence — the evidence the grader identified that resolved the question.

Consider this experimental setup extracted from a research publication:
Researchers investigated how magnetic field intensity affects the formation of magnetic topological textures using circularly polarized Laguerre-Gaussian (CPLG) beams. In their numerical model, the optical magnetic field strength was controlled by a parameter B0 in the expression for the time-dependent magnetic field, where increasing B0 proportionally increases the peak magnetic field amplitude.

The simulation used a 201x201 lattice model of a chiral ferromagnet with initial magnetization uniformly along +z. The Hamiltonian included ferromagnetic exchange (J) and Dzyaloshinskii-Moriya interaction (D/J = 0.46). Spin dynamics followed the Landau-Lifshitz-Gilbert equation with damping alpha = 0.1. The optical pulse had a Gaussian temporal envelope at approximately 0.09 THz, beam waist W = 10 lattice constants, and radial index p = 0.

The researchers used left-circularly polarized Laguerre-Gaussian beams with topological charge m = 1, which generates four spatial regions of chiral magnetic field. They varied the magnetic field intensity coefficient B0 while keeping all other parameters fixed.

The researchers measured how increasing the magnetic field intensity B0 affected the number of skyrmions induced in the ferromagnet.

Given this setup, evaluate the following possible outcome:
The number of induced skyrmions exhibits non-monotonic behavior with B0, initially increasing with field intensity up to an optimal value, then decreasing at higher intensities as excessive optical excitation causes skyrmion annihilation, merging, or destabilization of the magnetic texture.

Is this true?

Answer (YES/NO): NO